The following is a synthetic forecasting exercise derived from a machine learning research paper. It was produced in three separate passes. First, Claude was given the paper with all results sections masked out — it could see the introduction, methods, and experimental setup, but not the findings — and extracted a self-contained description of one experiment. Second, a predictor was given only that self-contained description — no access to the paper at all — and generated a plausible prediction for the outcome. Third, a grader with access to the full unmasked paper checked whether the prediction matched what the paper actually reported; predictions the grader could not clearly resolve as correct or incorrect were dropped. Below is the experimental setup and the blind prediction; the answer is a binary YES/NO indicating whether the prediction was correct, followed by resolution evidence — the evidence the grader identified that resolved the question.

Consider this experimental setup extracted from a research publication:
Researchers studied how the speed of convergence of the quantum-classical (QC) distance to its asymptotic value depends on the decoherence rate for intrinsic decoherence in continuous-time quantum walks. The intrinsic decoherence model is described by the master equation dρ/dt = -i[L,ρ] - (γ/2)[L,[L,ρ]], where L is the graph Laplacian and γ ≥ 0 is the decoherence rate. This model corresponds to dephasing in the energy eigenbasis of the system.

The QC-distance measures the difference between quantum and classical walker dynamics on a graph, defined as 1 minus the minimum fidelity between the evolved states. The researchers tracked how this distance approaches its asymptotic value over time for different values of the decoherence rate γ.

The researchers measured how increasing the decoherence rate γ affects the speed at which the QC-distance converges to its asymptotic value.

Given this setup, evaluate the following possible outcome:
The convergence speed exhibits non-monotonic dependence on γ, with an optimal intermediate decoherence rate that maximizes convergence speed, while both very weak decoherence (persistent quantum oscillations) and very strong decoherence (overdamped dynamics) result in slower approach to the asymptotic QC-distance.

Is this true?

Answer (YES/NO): NO